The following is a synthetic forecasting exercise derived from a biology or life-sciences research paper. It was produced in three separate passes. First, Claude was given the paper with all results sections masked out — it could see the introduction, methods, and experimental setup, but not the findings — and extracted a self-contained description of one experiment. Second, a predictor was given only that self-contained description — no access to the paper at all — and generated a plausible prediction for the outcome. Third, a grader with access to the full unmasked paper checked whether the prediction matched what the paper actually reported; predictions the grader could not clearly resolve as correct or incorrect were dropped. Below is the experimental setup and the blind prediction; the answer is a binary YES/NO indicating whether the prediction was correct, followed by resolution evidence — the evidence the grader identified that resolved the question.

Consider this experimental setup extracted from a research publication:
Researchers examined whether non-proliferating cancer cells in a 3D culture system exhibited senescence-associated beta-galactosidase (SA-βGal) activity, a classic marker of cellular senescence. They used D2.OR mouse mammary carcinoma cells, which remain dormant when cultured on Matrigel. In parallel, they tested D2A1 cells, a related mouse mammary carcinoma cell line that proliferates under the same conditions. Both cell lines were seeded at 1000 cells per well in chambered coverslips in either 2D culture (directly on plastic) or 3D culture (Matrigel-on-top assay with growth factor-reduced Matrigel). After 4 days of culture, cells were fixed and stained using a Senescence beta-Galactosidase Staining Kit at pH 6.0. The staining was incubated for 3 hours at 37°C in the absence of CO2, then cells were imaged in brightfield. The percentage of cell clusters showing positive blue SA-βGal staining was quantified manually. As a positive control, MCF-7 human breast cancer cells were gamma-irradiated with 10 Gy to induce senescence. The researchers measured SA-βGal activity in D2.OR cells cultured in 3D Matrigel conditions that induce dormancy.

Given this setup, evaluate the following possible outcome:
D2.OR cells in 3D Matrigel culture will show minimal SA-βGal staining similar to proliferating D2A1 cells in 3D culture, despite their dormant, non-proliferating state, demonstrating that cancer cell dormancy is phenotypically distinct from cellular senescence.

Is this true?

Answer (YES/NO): NO